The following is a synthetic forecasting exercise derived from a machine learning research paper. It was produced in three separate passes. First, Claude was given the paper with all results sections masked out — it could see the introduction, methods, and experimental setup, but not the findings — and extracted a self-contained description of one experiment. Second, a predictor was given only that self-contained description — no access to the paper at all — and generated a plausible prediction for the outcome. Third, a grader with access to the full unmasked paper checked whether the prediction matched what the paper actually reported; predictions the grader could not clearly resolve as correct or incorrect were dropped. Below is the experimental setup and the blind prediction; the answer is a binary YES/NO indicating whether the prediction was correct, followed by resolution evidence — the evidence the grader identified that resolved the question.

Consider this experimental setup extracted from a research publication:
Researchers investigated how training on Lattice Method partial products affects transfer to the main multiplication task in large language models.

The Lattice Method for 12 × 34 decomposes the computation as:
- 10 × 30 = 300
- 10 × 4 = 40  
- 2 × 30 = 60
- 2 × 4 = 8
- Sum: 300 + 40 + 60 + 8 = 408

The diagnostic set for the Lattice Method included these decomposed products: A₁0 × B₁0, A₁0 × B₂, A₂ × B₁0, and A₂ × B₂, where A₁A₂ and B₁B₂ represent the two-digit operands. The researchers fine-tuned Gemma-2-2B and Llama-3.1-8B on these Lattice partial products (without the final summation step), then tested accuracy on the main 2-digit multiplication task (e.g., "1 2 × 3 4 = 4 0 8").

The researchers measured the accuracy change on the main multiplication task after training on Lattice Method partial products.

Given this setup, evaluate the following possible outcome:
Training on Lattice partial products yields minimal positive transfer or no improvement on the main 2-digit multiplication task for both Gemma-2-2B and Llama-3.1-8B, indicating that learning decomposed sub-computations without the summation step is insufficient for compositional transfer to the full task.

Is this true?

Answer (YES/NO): NO